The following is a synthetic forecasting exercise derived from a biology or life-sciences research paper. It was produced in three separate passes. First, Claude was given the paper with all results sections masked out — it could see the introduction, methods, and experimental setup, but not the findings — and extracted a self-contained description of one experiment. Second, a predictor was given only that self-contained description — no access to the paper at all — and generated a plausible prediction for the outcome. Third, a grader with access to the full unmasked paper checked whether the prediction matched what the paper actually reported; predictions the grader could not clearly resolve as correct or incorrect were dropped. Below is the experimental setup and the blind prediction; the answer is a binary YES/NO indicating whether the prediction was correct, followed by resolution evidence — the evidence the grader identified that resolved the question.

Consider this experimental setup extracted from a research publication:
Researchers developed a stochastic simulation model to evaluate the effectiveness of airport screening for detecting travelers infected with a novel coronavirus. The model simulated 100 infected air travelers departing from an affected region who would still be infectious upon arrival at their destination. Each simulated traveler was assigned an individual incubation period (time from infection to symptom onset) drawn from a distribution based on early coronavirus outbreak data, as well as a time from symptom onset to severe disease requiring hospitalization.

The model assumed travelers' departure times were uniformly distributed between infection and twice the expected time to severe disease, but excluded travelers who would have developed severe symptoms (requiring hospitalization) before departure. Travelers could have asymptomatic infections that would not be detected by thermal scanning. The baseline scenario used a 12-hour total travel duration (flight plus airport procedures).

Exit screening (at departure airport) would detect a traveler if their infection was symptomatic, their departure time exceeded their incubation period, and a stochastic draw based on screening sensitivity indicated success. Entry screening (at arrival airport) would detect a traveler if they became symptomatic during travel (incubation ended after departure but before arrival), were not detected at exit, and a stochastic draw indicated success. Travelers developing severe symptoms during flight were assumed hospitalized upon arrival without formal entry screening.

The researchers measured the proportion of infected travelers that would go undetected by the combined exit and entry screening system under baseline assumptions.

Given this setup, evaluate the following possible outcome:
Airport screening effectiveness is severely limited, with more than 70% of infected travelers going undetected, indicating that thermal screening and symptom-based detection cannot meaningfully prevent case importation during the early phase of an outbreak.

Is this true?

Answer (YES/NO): NO